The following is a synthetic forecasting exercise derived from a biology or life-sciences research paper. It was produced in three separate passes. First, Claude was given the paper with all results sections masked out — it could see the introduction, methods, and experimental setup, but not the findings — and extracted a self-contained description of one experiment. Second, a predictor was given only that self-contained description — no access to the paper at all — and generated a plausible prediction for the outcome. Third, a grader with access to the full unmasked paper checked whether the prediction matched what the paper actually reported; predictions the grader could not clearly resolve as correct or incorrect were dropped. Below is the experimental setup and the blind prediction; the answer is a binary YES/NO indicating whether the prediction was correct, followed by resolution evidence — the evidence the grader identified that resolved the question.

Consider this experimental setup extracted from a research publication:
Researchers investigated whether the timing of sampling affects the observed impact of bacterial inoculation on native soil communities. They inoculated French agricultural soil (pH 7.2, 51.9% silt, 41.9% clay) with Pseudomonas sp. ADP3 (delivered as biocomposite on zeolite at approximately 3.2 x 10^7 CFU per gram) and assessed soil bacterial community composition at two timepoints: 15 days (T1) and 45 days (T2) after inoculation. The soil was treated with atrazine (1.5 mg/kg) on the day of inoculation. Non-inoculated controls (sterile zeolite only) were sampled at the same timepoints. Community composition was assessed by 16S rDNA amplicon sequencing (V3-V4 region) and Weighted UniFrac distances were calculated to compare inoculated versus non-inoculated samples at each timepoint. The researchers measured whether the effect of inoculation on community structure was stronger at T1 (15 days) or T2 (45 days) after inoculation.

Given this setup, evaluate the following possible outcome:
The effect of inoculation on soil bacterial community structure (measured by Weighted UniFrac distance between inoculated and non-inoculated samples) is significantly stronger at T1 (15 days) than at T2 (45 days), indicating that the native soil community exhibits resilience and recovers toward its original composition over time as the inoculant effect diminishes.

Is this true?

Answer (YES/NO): NO